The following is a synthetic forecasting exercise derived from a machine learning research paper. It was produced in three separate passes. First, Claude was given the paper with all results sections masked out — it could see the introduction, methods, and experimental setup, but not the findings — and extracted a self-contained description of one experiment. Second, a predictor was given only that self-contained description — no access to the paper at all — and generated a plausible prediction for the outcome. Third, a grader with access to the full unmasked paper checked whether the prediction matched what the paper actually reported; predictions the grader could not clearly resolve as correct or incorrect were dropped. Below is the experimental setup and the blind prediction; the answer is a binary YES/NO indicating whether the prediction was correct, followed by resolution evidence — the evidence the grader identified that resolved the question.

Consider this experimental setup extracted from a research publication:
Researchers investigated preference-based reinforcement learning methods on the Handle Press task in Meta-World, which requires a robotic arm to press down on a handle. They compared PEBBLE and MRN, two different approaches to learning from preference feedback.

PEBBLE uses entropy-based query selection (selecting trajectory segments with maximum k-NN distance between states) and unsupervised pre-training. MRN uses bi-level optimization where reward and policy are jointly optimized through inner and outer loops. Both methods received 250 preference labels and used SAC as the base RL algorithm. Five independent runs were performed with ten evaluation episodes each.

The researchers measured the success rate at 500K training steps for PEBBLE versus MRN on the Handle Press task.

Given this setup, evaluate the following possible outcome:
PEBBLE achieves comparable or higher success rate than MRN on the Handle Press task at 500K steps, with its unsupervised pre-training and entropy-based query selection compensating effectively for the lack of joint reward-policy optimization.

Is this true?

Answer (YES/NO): NO